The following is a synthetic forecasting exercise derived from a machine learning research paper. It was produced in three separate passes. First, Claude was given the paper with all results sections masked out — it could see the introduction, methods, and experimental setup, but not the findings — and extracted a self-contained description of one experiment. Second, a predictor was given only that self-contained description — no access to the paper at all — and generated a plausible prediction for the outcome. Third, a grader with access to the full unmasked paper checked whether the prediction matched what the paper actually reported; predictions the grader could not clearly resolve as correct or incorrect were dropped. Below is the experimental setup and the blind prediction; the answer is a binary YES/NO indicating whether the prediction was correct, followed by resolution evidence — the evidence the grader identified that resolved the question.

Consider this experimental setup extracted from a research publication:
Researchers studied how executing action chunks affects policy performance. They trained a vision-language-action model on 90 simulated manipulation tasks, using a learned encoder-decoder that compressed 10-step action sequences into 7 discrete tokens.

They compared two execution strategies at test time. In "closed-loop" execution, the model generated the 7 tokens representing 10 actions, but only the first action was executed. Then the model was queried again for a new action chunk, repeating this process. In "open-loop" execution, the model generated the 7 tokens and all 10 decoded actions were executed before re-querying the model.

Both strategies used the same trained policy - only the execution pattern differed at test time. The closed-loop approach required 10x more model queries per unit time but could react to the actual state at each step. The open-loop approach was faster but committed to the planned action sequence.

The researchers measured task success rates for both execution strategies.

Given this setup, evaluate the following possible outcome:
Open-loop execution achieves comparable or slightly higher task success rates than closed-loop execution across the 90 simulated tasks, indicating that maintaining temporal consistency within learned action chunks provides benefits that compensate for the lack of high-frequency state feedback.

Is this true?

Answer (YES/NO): YES